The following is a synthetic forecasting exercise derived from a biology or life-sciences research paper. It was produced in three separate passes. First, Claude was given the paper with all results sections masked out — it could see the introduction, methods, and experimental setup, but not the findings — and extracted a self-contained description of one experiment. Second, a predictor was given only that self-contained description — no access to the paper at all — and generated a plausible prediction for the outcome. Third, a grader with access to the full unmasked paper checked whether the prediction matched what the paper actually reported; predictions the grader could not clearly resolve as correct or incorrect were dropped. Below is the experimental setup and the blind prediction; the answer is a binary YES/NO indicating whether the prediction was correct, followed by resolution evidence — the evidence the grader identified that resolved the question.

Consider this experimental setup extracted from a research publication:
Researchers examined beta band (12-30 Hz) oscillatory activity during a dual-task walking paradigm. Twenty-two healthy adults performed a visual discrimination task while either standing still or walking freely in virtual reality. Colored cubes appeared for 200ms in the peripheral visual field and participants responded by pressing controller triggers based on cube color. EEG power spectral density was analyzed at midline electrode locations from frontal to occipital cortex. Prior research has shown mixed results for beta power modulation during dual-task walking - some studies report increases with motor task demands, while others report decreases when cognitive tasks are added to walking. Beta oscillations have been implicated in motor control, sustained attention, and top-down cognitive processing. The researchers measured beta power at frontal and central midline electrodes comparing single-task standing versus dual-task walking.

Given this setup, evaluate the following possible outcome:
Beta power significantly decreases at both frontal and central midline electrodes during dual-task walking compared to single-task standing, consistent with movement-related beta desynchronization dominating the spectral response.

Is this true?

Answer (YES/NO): NO